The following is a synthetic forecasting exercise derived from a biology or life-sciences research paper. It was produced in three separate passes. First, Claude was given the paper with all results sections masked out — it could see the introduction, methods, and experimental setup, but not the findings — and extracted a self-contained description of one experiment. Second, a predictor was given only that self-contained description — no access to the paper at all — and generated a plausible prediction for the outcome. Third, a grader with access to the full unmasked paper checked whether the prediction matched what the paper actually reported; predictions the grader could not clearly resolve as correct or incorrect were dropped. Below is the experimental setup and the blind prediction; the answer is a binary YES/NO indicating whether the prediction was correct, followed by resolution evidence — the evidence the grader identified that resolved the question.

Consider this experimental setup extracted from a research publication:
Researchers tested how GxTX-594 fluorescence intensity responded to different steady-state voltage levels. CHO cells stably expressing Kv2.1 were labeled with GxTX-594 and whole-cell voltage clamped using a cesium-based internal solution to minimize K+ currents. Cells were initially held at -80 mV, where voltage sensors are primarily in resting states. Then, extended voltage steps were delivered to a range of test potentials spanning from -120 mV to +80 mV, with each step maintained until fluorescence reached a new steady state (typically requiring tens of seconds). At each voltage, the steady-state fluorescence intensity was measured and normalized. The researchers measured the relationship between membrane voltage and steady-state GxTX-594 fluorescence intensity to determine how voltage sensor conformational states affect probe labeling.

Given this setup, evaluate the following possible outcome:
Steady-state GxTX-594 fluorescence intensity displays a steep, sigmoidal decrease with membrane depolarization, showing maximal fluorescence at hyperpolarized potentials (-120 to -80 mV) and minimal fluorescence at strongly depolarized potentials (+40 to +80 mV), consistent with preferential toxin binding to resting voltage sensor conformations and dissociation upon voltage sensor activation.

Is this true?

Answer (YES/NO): YES